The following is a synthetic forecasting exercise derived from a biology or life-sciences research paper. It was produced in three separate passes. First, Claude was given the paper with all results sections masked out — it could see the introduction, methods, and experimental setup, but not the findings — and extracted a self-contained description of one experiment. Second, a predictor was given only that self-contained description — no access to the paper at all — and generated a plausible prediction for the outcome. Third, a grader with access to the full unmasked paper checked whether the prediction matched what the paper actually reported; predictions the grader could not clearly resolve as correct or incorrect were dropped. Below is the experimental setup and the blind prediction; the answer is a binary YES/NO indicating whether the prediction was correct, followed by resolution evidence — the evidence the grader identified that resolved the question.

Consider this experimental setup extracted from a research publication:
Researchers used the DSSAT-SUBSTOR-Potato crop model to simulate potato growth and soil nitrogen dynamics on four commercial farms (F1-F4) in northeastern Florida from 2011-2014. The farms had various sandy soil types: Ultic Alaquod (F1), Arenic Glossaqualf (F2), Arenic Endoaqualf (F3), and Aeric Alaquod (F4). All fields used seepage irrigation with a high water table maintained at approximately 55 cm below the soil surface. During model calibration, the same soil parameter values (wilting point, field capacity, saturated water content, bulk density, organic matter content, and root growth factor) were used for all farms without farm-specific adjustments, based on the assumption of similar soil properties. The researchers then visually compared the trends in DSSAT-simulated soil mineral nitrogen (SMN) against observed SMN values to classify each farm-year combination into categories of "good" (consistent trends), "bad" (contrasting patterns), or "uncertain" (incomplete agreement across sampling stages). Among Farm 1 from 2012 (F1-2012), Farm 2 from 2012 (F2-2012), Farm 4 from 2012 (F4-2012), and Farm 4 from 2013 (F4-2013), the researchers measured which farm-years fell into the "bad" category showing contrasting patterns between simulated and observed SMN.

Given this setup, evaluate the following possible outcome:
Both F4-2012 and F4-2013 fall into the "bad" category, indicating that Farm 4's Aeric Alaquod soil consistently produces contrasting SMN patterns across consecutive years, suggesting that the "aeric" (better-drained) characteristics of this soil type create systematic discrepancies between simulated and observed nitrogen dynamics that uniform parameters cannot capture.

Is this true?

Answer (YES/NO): NO